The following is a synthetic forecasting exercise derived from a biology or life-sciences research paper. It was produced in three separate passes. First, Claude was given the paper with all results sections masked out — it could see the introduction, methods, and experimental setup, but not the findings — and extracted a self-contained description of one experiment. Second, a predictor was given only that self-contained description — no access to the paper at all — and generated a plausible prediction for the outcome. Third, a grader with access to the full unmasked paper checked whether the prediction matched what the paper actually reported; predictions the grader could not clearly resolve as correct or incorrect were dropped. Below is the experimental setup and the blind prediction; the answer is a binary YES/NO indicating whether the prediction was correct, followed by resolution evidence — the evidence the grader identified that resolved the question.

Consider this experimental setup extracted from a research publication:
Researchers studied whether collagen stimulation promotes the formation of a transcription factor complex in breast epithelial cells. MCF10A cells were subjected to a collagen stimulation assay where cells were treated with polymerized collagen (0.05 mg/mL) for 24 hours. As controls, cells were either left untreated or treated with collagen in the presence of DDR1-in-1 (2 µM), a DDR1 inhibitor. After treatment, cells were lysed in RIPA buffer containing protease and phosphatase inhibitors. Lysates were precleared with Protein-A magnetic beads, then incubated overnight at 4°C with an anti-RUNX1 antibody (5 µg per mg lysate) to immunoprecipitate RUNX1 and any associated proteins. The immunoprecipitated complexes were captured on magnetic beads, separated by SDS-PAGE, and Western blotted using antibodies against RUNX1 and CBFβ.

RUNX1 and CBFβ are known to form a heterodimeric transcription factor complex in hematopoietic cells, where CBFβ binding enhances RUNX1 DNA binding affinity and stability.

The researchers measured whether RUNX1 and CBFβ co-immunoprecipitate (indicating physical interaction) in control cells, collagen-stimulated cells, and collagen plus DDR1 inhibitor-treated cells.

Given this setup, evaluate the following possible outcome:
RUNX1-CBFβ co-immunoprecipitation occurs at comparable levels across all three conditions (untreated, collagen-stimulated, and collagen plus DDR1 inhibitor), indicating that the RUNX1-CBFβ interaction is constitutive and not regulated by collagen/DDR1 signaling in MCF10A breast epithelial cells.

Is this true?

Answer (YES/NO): NO